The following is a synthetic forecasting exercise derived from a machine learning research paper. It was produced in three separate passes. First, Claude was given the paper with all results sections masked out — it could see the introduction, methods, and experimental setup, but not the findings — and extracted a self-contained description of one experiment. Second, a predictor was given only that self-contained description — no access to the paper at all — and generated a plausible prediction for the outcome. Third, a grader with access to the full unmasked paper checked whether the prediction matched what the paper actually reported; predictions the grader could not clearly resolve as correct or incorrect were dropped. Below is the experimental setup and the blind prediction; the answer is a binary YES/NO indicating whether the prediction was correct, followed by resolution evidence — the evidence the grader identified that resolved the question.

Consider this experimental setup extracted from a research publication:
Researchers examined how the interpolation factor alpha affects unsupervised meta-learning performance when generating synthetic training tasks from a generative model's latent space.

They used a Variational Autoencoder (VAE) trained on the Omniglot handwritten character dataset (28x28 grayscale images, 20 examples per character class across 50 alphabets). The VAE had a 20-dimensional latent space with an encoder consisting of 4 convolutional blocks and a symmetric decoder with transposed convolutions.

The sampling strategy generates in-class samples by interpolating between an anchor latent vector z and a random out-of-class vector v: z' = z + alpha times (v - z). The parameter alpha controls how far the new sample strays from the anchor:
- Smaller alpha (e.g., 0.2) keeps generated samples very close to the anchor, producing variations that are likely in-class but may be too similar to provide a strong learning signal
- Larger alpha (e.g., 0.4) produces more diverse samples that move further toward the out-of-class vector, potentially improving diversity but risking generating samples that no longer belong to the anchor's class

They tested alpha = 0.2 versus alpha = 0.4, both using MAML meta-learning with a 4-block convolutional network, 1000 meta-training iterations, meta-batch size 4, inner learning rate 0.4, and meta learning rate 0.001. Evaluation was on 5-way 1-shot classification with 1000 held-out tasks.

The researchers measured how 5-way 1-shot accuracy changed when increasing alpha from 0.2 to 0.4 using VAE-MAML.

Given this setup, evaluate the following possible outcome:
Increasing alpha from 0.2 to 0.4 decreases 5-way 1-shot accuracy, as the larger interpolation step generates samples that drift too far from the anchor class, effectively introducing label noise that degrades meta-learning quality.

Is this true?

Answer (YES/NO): YES